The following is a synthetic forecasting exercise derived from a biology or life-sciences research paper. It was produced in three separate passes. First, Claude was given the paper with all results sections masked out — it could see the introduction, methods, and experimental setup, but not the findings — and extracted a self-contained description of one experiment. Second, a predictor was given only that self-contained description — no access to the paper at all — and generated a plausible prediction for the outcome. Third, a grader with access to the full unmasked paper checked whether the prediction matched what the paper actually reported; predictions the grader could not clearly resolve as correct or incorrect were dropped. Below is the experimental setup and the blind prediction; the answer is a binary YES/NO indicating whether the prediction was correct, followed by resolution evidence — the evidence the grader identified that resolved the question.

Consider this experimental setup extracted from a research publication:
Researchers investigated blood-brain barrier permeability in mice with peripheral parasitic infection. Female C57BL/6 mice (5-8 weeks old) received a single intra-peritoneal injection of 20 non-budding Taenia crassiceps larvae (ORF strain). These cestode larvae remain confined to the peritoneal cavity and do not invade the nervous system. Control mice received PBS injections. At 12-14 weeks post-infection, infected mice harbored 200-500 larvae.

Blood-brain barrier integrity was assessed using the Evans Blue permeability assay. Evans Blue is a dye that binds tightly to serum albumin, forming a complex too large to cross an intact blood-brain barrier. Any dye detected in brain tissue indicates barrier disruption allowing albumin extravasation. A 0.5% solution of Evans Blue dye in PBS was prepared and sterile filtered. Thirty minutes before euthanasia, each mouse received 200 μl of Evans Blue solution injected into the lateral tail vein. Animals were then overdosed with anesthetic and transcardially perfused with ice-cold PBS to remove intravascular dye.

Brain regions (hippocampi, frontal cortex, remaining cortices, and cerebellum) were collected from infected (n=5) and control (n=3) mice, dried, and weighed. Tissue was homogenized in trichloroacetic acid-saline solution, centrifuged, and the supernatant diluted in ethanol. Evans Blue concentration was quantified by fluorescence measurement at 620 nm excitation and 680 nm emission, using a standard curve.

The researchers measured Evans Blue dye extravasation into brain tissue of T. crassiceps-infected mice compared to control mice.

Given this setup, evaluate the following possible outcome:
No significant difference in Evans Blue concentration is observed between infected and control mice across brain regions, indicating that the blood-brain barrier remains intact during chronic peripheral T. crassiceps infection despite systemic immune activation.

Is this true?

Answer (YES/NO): NO